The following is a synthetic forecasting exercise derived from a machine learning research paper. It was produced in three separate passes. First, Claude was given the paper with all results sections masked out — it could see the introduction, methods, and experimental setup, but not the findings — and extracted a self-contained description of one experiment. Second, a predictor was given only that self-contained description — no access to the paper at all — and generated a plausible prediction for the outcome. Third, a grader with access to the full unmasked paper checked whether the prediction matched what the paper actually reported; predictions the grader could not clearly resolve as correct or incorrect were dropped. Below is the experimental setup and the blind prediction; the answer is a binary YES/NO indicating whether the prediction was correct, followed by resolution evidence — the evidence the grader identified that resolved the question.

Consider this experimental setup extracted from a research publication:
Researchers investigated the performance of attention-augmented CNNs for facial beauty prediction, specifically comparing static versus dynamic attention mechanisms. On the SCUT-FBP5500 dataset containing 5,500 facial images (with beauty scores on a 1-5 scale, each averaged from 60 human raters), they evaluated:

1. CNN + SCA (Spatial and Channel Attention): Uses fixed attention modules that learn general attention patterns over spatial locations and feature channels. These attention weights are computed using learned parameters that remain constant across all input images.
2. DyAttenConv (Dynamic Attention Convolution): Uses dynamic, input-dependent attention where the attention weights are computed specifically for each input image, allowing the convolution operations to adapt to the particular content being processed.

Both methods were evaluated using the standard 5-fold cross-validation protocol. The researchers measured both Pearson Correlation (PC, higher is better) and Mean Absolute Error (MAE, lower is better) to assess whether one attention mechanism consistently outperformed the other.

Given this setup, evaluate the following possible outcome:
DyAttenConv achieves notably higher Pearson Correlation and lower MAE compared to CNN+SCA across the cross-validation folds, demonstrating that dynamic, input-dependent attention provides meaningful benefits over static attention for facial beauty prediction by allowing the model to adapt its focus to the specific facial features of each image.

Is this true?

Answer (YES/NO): YES